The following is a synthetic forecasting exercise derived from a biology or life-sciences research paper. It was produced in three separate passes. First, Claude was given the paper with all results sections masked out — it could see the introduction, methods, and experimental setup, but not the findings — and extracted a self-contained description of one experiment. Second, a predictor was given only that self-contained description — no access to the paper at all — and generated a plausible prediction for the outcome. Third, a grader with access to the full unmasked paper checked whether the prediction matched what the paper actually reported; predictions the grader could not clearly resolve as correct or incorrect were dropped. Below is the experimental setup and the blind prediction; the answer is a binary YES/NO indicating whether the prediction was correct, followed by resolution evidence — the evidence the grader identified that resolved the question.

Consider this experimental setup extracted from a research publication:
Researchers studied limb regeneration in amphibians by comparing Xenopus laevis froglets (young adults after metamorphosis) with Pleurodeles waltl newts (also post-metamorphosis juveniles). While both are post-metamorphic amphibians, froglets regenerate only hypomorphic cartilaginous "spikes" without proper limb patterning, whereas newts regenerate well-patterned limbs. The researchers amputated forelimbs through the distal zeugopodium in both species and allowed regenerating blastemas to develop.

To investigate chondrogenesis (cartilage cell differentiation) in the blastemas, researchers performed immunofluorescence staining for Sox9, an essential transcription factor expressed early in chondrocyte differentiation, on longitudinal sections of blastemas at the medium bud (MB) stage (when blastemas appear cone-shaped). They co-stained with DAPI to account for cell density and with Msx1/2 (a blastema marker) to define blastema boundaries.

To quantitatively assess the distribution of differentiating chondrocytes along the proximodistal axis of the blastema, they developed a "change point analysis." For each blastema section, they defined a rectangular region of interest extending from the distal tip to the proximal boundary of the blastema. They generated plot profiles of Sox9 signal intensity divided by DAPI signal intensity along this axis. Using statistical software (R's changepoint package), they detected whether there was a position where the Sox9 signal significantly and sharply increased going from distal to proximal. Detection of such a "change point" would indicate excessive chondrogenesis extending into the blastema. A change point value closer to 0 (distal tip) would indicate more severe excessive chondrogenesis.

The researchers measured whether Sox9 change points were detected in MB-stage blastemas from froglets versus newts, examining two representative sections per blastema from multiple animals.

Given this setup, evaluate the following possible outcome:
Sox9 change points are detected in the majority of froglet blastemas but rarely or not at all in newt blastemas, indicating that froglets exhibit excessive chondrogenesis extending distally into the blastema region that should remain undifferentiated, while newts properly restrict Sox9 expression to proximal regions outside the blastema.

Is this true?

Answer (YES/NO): NO